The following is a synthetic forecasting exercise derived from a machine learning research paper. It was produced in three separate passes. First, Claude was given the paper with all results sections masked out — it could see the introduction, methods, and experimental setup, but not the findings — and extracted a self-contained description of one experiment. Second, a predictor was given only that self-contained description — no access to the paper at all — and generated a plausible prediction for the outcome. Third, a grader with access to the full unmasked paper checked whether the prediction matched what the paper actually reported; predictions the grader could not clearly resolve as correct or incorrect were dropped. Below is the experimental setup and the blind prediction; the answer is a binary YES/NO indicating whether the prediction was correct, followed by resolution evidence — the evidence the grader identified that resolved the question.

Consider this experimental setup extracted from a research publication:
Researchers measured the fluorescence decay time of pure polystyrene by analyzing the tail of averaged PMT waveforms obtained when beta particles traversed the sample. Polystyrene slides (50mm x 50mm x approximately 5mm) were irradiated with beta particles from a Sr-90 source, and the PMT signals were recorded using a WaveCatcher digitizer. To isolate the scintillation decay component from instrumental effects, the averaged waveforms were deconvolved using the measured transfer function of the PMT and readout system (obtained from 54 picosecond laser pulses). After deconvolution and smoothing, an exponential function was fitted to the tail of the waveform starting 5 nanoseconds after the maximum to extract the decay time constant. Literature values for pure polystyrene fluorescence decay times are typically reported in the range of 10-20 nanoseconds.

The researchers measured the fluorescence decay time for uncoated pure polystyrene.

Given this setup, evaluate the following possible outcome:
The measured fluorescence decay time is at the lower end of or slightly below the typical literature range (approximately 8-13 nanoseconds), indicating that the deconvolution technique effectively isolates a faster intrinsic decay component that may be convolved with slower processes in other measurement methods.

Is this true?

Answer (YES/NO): NO